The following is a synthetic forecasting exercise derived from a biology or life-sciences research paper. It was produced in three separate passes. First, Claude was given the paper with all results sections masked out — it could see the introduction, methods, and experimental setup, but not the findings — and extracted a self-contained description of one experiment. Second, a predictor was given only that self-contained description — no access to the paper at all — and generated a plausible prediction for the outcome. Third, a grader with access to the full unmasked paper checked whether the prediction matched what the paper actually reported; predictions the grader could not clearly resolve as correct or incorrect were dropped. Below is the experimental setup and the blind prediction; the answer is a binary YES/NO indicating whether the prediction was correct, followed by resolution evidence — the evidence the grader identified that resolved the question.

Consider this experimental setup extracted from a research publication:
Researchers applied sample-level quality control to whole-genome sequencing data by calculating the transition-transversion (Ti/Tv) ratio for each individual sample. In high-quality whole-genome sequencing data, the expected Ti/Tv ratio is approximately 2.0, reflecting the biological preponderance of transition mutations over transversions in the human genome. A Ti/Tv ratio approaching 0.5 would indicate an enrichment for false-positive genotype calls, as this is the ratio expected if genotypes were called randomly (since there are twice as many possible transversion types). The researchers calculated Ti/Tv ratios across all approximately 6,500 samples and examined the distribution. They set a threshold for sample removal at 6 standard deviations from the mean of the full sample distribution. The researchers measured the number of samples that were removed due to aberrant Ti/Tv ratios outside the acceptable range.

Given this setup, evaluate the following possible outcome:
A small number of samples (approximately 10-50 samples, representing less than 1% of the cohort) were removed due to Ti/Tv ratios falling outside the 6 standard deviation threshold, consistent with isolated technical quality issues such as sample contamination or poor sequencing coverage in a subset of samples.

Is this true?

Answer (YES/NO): NO